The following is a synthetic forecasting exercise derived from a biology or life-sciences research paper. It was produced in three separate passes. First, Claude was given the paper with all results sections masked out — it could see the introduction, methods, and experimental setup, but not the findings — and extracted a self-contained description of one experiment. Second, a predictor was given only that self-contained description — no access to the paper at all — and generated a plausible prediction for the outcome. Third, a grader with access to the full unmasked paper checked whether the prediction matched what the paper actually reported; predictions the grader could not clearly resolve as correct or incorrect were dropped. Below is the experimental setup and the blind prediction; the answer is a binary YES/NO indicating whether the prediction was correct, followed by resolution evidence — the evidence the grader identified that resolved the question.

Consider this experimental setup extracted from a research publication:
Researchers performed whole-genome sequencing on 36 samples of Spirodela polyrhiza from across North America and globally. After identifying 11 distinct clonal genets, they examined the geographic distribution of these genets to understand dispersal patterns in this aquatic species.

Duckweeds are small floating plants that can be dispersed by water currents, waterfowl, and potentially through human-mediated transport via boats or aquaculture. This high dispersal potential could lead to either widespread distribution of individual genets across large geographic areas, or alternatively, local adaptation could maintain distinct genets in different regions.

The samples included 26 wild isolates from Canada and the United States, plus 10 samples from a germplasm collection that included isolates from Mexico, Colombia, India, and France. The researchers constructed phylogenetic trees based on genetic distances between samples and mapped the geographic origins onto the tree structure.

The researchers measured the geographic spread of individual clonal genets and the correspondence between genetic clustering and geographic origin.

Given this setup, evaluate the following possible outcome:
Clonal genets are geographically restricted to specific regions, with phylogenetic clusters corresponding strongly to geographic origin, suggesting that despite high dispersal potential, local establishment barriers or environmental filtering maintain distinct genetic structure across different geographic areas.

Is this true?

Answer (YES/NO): NO